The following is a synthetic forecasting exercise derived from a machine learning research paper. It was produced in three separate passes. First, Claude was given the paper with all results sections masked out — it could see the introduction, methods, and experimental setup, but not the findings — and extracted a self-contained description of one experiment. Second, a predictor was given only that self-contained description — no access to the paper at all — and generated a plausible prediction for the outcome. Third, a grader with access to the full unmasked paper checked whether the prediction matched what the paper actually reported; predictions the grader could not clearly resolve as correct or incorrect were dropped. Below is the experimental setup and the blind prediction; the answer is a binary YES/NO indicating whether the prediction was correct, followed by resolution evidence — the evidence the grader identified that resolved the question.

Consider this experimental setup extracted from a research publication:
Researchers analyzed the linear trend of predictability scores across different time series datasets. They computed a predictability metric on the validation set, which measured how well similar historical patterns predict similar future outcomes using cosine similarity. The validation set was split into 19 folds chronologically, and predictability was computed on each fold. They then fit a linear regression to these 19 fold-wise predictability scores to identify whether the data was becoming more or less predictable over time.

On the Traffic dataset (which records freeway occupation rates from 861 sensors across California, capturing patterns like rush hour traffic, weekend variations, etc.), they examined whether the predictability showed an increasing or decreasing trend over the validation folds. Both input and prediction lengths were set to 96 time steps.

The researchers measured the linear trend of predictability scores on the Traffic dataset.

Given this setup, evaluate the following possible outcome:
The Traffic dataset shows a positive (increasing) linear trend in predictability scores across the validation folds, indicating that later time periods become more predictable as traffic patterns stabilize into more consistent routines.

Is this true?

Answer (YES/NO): YES